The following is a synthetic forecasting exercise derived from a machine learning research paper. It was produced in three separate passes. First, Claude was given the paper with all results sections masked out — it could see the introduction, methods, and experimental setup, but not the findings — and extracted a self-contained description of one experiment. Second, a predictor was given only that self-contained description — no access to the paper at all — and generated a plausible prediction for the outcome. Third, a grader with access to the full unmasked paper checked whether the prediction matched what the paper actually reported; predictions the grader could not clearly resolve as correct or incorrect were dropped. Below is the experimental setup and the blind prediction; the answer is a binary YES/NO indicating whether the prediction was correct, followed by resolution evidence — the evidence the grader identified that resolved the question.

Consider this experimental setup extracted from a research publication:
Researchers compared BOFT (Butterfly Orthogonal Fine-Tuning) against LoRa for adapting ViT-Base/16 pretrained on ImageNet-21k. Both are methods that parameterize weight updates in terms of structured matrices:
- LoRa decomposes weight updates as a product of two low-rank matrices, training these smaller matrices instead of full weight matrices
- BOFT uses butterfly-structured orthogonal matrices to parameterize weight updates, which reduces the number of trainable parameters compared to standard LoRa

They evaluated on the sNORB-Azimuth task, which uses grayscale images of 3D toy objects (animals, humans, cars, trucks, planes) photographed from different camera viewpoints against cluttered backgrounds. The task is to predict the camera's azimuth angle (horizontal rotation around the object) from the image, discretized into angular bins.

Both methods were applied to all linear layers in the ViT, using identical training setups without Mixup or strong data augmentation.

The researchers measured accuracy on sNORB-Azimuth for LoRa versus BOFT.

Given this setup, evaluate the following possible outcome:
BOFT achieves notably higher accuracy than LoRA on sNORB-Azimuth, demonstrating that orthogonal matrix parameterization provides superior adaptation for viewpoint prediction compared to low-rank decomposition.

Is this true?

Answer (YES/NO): NO